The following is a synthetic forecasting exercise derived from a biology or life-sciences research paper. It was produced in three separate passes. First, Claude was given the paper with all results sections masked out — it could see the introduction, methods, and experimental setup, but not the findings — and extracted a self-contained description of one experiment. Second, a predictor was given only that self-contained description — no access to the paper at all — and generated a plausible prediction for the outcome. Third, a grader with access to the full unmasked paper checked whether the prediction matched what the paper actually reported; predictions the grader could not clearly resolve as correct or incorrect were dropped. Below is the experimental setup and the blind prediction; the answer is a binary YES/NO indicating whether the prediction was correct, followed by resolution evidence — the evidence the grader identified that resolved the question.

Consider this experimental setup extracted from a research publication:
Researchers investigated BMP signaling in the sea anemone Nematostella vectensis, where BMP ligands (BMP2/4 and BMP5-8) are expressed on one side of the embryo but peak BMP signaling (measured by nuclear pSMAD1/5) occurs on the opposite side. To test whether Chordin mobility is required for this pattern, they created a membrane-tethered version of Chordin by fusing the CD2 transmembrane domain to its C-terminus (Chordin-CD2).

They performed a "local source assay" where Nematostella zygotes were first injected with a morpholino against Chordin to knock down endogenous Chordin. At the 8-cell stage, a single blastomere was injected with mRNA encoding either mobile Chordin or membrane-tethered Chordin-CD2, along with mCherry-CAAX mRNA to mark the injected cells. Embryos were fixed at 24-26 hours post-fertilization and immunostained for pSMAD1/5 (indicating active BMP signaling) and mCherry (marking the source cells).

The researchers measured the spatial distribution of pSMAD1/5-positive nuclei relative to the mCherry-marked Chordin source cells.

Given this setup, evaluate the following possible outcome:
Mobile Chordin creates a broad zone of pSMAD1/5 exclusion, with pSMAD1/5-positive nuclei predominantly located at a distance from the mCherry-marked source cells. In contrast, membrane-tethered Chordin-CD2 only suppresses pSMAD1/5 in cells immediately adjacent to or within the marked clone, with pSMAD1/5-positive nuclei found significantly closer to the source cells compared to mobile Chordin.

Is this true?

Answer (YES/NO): NO